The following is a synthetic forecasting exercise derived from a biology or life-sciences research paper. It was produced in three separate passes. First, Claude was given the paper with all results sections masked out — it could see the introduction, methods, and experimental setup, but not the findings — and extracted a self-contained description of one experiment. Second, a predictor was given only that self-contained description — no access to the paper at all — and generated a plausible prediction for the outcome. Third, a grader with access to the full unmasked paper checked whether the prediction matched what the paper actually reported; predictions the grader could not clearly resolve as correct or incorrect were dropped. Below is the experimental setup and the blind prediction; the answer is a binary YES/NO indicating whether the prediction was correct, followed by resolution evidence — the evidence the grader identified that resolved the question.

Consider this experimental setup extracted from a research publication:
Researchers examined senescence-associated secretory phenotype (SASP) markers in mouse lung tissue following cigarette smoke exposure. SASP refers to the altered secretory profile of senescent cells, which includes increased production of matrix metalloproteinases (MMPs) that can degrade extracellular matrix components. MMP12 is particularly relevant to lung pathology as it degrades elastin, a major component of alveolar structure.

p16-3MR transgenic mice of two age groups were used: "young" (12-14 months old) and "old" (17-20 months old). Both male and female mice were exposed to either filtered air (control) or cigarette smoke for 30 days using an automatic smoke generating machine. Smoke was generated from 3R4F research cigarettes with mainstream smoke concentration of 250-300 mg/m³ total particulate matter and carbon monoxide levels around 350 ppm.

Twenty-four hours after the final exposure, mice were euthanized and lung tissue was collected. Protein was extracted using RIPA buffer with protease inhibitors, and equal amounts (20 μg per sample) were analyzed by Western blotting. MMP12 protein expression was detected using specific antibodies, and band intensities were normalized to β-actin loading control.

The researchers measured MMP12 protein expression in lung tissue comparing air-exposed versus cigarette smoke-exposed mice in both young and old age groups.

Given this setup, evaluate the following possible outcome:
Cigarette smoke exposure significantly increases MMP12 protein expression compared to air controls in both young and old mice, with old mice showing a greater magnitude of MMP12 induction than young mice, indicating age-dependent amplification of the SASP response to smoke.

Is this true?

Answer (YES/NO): NO